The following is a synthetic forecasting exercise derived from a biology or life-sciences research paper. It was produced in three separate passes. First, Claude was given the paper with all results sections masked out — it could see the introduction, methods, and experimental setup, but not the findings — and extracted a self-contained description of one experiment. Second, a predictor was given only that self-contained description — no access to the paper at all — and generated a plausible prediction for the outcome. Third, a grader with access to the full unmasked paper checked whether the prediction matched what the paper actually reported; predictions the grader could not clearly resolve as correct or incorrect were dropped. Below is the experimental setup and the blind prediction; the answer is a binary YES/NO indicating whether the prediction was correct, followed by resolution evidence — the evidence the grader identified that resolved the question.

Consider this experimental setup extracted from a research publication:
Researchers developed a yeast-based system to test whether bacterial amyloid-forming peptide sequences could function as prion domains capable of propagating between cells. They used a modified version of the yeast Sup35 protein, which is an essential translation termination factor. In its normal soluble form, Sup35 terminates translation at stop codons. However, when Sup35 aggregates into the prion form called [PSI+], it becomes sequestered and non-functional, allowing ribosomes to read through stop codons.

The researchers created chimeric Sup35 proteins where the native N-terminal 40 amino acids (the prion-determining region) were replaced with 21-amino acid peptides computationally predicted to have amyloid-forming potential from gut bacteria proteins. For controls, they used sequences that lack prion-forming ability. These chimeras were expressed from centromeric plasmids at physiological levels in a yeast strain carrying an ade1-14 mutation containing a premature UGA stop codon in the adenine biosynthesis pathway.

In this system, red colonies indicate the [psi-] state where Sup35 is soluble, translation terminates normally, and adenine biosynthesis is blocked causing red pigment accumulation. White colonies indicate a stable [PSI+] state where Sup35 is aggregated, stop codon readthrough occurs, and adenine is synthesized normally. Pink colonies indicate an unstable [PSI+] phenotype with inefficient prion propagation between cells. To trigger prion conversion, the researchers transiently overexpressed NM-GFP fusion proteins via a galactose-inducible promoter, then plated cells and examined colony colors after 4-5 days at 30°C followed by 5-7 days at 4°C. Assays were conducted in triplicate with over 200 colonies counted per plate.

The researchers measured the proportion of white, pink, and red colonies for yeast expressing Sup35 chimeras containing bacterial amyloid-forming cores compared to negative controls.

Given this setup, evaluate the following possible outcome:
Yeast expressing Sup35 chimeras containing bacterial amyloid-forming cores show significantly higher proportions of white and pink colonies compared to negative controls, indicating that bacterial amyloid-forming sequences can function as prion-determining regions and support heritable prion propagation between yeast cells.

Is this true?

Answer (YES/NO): YES